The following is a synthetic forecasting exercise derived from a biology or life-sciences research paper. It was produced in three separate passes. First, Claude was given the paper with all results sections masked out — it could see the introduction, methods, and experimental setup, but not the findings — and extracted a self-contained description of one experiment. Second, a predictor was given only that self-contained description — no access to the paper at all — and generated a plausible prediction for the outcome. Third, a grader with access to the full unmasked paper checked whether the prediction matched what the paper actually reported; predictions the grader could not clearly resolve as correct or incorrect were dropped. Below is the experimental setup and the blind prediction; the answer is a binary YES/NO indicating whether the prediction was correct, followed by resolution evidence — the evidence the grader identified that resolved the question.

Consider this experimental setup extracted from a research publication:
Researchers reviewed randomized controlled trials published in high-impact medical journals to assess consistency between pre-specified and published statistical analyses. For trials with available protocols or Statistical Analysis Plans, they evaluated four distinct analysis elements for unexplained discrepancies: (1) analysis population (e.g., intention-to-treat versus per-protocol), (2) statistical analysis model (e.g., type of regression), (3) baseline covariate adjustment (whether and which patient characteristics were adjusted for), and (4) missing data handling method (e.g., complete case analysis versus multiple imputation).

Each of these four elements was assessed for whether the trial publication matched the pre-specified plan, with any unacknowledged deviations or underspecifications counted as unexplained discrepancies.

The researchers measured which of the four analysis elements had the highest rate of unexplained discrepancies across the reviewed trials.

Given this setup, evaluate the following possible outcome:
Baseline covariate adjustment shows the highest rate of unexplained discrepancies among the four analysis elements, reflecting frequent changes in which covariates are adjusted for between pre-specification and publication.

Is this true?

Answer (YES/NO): NO